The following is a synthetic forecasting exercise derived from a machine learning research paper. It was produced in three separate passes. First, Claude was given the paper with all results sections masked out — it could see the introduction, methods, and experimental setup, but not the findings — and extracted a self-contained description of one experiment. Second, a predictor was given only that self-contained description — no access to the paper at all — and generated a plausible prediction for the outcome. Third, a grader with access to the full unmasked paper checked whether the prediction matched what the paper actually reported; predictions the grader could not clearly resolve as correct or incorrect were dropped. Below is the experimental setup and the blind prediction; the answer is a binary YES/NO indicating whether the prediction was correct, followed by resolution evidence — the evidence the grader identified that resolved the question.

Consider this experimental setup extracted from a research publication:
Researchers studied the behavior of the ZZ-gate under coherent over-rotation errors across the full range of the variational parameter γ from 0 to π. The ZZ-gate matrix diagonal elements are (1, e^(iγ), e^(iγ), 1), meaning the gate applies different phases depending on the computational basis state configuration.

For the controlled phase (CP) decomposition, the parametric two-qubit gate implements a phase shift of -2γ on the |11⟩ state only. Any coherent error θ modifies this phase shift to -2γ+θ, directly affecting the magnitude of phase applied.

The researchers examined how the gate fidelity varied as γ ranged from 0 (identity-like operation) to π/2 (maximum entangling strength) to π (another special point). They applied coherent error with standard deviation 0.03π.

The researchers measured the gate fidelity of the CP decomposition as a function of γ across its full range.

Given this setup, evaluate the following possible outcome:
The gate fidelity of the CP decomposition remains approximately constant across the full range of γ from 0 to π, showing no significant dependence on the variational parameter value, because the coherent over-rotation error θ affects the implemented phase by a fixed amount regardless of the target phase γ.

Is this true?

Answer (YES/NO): YES